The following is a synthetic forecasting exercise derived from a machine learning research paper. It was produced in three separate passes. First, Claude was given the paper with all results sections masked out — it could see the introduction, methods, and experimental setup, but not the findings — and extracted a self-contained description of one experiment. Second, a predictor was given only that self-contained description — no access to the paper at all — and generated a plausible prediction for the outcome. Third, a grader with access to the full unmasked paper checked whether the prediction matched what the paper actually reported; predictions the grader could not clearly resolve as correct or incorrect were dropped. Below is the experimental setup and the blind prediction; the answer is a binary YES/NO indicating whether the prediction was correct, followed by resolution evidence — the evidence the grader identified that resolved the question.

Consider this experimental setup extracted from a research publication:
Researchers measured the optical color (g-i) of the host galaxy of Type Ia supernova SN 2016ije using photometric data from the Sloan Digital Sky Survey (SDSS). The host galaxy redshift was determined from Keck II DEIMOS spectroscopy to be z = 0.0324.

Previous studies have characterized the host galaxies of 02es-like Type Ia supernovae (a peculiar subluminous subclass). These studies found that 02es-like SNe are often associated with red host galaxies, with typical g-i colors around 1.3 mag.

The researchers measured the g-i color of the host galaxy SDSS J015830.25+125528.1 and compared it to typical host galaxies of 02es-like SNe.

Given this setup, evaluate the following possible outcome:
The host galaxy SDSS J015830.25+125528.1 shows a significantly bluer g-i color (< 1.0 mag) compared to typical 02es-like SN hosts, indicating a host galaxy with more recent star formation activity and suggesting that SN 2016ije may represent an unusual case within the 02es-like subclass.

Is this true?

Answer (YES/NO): YES